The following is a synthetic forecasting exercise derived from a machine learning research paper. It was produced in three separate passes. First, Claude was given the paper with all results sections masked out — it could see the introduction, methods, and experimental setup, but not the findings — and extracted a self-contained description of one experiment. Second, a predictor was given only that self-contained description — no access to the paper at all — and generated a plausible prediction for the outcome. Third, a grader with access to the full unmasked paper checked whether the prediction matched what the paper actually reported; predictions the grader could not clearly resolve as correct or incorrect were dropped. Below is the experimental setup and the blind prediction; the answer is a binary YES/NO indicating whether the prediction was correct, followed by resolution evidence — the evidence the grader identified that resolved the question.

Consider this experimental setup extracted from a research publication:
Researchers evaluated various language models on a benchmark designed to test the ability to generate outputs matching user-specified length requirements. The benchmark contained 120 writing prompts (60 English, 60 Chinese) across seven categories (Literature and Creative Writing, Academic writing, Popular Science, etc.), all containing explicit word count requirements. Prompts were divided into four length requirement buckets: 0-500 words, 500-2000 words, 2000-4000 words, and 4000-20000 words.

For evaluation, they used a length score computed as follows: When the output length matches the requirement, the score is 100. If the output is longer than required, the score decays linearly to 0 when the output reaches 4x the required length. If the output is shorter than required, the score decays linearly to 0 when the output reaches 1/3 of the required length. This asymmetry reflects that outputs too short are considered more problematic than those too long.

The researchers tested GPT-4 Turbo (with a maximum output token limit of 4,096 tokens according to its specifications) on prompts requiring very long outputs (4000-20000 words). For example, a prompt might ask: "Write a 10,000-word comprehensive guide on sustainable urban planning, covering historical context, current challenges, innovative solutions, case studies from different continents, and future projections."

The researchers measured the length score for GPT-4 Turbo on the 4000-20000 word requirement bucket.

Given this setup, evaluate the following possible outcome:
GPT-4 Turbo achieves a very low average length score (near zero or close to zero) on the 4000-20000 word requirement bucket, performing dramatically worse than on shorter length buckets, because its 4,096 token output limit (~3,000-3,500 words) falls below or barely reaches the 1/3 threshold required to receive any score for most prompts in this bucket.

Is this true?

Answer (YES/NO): YES